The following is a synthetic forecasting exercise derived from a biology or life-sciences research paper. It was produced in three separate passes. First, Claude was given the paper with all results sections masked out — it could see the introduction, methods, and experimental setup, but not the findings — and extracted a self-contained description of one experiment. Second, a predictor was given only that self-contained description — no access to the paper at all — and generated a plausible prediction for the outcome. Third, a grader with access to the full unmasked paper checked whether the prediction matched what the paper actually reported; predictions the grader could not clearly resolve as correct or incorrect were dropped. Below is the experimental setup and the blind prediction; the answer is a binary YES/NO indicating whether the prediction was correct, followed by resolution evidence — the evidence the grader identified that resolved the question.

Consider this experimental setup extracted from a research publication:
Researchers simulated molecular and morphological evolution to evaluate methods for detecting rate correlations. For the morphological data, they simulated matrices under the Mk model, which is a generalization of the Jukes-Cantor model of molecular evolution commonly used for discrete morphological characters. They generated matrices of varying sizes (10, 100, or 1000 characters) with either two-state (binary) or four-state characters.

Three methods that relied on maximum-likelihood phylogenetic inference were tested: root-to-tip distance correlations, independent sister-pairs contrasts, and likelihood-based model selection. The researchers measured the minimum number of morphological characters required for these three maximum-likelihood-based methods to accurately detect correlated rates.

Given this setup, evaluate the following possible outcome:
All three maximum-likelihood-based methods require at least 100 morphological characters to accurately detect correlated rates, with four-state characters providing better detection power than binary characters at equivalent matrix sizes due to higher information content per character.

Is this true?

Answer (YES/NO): YES